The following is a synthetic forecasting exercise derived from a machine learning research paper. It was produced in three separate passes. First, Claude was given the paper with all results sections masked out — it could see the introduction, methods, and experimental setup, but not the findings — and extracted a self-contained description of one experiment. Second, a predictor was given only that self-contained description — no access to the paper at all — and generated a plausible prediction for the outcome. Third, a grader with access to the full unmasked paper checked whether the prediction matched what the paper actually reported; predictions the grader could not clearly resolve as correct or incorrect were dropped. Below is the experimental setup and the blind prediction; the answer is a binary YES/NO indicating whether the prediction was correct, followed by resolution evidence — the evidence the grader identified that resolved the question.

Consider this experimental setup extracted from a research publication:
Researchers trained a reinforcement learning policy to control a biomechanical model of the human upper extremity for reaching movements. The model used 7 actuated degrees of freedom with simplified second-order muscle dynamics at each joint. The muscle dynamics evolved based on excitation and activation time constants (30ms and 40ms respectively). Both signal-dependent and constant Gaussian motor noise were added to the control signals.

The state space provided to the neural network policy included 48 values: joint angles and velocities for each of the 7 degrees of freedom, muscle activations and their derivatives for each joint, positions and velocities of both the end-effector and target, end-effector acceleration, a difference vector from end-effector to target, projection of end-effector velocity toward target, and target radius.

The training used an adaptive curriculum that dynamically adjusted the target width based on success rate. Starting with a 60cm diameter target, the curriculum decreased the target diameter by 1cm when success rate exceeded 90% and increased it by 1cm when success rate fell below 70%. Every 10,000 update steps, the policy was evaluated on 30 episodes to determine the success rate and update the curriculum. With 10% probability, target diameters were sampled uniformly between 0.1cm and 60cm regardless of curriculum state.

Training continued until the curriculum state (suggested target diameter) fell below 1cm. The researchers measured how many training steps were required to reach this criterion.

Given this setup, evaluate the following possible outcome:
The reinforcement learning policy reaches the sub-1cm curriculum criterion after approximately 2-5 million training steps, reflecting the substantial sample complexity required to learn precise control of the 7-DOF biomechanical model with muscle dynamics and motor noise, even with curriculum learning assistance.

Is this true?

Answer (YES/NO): NO